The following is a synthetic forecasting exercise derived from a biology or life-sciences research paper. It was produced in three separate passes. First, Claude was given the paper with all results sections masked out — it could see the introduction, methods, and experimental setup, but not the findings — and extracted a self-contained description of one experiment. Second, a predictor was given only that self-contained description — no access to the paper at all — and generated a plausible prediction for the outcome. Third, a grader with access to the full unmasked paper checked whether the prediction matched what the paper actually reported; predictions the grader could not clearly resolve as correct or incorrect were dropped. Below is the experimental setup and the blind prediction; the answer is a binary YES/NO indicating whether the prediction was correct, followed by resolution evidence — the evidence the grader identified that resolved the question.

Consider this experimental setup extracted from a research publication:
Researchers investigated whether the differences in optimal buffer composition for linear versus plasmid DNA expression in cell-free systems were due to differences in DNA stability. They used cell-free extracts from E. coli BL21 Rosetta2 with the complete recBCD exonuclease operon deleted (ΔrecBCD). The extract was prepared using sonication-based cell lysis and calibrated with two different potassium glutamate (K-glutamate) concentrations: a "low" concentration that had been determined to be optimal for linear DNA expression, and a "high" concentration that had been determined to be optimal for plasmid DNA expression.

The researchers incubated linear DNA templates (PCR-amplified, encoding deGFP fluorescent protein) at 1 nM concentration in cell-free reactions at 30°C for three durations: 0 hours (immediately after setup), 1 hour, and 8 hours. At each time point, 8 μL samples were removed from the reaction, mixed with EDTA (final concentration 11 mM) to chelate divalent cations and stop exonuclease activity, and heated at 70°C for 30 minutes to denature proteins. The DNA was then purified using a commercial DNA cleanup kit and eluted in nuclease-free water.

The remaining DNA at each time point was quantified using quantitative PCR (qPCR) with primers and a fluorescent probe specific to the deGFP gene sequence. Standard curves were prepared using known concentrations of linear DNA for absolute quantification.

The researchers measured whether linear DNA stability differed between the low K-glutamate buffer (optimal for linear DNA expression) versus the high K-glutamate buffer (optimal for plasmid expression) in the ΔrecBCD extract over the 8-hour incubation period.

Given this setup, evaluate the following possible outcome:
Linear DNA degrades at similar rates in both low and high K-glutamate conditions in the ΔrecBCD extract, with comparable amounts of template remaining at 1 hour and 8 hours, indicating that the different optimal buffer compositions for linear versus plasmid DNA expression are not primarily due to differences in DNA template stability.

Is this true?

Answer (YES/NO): YES